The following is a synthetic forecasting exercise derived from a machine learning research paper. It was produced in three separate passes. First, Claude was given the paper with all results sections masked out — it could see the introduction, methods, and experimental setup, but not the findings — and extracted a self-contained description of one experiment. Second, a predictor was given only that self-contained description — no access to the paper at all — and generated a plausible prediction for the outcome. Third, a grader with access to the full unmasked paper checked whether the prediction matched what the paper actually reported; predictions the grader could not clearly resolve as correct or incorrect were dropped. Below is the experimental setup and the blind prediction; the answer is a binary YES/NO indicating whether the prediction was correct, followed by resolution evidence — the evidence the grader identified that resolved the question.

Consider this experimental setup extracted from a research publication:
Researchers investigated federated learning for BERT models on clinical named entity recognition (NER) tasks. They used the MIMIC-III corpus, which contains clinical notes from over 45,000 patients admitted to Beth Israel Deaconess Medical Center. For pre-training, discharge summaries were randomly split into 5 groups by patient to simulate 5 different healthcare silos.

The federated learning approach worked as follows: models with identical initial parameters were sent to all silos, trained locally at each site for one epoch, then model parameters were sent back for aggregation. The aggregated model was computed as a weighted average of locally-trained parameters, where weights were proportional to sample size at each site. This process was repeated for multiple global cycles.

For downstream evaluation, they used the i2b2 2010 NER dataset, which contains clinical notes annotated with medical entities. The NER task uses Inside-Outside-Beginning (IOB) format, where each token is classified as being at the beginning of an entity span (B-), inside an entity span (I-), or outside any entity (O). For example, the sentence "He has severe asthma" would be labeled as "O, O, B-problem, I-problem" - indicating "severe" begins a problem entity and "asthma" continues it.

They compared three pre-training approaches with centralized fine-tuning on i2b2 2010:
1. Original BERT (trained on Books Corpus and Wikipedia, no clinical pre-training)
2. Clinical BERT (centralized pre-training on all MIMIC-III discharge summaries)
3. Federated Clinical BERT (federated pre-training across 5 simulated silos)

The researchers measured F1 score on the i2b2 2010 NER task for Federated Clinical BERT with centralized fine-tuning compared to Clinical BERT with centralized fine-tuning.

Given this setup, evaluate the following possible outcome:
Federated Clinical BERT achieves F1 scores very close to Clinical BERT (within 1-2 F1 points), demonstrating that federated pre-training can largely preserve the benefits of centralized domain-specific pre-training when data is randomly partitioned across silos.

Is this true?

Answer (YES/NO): NO